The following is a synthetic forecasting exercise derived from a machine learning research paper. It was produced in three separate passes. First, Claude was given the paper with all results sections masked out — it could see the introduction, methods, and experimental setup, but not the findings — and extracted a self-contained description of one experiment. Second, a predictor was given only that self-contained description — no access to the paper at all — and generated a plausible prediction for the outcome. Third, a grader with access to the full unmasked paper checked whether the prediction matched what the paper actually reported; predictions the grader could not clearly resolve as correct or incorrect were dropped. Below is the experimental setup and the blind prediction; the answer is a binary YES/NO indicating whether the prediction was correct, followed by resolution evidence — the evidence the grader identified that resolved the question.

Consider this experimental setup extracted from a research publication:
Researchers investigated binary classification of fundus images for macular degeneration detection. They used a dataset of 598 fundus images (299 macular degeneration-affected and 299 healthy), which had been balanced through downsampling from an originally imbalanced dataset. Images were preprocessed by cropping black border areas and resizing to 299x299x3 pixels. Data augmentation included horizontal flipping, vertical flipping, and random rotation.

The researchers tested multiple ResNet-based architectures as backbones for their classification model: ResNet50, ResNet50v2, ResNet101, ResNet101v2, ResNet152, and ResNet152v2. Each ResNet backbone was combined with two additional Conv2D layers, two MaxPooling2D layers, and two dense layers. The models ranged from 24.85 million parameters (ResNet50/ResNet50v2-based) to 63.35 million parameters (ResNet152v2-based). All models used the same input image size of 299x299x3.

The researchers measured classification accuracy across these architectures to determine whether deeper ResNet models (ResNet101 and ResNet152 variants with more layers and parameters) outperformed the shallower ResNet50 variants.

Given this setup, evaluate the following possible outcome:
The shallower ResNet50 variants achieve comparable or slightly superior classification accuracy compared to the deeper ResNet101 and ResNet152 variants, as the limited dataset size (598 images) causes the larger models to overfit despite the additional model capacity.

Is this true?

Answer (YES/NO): NO